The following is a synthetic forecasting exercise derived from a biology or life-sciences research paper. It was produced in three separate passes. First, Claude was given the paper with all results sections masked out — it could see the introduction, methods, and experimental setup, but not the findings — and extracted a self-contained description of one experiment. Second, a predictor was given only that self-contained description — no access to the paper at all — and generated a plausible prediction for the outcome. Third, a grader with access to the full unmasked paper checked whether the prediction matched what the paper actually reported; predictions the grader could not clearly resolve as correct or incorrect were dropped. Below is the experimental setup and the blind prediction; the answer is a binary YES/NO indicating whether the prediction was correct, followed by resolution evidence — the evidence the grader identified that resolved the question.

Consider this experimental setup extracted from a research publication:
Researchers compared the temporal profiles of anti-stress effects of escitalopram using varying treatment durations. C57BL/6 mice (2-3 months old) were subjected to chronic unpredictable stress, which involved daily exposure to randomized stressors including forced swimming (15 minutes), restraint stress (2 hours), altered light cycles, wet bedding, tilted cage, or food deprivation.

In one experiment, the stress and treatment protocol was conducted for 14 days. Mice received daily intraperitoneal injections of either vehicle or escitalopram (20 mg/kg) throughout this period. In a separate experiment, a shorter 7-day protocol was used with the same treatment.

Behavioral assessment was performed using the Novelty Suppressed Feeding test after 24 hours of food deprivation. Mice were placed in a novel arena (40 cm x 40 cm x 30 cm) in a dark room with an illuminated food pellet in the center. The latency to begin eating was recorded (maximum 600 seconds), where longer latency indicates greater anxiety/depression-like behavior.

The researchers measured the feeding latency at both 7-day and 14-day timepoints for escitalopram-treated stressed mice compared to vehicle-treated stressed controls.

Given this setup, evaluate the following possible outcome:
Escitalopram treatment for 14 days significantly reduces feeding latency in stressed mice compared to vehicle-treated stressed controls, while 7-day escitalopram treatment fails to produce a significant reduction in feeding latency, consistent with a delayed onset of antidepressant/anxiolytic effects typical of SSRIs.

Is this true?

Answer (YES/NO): YES